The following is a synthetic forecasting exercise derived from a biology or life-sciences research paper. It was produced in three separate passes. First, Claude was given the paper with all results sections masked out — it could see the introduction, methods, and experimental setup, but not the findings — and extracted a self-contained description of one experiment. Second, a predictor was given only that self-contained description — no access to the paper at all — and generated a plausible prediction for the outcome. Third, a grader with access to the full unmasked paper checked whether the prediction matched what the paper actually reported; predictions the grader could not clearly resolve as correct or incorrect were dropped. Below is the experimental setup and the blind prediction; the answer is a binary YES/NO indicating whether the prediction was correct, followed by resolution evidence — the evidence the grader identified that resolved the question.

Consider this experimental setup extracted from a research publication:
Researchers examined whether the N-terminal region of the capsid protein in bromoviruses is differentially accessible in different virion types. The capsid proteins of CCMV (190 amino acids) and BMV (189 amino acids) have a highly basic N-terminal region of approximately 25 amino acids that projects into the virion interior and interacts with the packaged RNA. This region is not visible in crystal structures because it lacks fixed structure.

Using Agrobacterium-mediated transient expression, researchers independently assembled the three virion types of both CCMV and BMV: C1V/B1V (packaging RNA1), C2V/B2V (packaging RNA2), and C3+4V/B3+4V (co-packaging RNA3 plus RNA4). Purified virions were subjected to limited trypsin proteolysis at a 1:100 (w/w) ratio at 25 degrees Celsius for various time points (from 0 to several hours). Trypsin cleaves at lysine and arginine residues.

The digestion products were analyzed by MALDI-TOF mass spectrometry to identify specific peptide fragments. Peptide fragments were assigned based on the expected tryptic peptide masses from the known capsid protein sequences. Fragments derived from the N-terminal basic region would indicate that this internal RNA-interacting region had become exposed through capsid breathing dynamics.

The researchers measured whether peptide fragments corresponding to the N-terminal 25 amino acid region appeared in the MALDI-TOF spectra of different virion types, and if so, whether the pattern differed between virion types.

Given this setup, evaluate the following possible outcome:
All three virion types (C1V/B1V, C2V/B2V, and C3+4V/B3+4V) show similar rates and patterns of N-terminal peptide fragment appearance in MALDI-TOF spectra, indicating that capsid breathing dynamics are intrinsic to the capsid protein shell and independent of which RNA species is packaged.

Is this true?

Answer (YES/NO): NO